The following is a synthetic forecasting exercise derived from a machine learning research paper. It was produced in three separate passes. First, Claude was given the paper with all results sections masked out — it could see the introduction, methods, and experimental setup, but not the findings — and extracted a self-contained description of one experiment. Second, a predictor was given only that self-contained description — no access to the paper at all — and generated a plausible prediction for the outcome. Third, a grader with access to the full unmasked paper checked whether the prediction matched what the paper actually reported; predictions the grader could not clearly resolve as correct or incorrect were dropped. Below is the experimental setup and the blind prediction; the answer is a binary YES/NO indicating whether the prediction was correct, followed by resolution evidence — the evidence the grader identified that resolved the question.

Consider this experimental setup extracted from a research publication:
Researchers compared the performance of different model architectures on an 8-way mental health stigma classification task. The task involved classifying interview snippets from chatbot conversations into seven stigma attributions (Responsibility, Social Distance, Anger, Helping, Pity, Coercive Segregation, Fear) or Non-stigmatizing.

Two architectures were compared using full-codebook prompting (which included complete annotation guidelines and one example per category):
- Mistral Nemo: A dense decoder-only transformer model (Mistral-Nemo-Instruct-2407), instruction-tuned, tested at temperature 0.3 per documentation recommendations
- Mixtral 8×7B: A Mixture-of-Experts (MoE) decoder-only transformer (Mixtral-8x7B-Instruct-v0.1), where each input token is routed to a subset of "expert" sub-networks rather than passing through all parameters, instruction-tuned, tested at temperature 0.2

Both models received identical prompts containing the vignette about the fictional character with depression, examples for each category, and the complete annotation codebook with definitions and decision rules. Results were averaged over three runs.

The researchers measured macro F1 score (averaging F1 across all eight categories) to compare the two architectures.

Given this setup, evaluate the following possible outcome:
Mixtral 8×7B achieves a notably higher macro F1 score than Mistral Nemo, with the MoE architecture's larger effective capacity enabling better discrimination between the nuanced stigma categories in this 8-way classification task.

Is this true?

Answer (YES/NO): NO